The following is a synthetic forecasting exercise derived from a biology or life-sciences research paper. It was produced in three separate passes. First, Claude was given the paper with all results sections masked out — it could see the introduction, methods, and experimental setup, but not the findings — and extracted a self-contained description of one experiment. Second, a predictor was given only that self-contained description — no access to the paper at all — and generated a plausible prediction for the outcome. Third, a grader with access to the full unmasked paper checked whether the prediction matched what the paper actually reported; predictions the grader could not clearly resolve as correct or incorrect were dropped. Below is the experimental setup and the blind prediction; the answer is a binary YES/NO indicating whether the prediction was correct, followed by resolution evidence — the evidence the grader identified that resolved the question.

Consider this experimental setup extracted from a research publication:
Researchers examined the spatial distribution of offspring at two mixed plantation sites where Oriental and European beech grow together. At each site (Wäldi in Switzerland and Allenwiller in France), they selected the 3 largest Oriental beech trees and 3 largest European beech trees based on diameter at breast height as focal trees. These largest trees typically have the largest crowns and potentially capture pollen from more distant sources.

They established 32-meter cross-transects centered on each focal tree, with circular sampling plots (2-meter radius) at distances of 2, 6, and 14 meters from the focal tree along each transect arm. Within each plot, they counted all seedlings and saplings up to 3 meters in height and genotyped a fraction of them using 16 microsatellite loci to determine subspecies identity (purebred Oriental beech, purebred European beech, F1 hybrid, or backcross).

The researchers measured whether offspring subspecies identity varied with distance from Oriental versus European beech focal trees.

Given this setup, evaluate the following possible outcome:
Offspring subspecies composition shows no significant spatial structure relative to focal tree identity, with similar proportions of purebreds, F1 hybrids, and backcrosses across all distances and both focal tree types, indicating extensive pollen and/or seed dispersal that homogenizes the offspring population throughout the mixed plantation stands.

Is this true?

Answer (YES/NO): NO